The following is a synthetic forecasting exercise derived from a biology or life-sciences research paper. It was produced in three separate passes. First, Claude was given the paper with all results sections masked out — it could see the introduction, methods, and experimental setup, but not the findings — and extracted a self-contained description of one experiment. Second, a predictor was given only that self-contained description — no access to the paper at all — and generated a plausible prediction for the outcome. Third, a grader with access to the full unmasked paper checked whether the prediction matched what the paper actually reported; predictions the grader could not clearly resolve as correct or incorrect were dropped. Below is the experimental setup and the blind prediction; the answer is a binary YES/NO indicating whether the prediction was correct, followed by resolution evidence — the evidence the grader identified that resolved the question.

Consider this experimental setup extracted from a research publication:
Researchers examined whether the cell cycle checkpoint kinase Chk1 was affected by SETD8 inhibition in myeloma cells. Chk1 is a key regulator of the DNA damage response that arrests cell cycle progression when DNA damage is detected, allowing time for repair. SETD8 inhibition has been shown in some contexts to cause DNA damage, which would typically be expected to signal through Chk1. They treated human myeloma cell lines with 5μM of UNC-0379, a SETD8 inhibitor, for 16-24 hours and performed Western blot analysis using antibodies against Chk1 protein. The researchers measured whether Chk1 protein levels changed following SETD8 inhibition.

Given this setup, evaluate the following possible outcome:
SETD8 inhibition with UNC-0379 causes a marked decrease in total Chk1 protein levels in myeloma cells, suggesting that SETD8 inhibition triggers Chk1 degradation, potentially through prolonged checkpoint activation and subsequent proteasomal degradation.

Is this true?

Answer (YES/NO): NO